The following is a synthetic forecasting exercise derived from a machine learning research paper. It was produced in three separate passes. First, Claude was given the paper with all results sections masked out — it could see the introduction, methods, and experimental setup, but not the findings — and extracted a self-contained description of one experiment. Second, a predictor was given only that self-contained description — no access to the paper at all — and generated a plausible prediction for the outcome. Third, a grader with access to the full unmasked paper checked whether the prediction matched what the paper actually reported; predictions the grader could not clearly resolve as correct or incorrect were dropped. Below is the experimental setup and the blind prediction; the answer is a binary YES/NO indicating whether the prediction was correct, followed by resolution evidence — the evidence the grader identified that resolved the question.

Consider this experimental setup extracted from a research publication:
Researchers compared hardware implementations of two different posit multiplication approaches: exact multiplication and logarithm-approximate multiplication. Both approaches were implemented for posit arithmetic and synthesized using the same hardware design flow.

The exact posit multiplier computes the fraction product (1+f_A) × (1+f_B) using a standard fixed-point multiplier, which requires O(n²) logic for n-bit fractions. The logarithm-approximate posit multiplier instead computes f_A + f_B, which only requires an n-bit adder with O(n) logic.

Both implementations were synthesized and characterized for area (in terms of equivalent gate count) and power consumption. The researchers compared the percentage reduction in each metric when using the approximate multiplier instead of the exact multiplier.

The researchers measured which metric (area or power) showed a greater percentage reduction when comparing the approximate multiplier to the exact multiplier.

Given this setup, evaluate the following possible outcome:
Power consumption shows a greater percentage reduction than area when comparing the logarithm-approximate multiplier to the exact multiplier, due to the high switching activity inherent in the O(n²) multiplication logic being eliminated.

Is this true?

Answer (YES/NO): NO